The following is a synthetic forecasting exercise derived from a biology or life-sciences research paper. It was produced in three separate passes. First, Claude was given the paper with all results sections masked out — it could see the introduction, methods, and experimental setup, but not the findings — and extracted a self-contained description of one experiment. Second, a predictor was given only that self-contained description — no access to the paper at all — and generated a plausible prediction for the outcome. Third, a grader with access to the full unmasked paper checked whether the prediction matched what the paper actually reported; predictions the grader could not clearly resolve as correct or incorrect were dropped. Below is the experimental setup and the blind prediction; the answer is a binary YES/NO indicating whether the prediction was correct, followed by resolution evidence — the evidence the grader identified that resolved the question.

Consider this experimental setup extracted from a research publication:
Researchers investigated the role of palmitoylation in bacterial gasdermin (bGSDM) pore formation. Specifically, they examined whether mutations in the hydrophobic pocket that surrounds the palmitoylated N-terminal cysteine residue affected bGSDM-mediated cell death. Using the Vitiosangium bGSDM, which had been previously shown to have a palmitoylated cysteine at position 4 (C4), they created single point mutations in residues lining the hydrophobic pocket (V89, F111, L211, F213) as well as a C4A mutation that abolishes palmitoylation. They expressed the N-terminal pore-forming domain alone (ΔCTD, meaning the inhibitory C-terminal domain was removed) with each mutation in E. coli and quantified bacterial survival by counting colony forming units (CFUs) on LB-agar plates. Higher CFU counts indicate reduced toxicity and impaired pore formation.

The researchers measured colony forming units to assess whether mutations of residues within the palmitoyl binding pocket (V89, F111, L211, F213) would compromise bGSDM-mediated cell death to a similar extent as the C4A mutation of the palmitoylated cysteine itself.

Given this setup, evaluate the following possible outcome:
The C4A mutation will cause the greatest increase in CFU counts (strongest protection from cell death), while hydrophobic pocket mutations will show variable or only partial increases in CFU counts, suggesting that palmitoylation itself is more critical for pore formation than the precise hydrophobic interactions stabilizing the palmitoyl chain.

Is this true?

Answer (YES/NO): YES